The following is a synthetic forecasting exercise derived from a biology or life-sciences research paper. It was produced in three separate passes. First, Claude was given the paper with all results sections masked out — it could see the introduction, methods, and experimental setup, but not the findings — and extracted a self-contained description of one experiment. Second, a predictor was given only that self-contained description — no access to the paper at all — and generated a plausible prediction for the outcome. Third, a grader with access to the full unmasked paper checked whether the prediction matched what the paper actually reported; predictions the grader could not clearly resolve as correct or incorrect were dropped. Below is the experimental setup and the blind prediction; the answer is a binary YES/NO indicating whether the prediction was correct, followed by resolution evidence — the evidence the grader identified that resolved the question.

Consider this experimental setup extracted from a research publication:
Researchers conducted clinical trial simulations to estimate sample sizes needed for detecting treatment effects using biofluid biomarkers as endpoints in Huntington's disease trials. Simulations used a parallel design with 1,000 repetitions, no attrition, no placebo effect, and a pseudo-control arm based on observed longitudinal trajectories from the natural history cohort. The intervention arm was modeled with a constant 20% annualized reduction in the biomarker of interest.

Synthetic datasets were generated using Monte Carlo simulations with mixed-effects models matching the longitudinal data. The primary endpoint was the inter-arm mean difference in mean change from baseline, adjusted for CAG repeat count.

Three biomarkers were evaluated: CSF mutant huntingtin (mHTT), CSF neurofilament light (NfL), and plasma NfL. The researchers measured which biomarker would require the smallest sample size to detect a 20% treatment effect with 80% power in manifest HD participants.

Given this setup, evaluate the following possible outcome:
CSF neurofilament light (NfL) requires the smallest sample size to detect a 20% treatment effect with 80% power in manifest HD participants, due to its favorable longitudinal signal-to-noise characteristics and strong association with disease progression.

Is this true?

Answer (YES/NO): YES